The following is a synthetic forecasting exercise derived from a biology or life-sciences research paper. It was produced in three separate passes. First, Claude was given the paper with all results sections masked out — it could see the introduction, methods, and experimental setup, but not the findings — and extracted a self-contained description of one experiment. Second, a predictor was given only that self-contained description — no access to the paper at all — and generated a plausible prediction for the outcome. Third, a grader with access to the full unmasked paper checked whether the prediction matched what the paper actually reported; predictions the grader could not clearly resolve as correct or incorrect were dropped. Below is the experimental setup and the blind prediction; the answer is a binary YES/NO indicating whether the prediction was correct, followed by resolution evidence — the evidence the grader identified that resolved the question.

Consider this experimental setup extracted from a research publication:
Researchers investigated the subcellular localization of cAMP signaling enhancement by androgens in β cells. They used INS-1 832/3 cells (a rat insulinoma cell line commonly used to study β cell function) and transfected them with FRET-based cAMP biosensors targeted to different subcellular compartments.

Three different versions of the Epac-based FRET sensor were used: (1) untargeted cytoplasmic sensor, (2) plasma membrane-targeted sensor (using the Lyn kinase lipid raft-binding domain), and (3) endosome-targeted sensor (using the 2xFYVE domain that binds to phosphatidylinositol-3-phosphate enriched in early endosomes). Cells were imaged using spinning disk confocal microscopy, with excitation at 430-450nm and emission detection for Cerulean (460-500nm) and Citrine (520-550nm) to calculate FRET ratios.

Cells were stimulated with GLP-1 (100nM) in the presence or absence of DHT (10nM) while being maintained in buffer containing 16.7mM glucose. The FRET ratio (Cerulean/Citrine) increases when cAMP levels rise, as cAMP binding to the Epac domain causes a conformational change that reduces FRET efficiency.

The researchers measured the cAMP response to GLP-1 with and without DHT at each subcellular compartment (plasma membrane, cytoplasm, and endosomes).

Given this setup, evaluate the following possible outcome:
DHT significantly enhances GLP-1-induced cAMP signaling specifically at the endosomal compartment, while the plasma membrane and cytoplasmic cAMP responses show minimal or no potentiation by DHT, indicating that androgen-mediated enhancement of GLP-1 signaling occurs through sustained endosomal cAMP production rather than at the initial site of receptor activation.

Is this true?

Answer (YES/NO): NO